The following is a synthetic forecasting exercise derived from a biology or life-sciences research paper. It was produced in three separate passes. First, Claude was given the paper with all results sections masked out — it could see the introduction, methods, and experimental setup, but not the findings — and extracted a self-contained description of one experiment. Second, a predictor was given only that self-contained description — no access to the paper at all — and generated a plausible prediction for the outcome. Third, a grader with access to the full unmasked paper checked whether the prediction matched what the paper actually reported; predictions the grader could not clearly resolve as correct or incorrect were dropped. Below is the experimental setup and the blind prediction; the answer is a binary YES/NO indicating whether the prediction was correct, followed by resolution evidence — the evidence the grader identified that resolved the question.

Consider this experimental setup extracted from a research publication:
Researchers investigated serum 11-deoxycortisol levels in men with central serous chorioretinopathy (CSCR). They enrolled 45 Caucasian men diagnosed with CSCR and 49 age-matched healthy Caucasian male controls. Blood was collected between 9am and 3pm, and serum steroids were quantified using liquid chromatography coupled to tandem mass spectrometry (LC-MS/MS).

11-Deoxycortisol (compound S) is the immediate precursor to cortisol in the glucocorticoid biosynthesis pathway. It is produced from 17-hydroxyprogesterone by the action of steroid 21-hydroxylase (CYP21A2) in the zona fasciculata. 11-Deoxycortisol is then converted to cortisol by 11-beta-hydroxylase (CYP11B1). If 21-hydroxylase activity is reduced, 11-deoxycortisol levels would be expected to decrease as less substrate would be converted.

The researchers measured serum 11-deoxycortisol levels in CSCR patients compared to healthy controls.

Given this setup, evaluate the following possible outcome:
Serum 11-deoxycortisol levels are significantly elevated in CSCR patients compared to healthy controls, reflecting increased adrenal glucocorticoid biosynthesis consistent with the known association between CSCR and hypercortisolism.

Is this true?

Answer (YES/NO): NO